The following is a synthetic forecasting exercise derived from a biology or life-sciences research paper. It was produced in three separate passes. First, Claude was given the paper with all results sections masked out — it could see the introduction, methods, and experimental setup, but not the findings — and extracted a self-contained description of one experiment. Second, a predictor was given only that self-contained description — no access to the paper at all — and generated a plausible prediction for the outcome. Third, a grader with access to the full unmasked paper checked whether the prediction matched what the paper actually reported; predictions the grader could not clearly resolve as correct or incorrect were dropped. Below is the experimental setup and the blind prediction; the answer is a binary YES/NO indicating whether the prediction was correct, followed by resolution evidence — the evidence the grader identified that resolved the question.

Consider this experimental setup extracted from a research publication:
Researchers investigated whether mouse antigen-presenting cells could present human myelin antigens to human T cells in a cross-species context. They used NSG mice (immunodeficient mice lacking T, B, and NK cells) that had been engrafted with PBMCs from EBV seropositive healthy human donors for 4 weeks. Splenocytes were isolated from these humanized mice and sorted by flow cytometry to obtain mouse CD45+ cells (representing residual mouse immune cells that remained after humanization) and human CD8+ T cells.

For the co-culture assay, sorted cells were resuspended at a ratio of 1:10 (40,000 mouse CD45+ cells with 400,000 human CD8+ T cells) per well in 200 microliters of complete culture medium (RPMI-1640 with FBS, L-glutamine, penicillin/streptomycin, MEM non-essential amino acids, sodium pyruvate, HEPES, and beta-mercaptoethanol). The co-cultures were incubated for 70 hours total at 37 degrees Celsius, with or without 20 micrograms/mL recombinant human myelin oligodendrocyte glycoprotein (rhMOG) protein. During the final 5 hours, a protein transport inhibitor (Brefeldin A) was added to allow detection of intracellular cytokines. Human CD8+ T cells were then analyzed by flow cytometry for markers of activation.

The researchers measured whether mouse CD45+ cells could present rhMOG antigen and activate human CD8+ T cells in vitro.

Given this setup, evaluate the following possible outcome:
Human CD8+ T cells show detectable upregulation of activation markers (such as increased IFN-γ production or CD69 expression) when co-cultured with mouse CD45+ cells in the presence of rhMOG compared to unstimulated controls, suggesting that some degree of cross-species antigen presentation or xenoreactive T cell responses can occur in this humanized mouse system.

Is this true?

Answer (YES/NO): YES